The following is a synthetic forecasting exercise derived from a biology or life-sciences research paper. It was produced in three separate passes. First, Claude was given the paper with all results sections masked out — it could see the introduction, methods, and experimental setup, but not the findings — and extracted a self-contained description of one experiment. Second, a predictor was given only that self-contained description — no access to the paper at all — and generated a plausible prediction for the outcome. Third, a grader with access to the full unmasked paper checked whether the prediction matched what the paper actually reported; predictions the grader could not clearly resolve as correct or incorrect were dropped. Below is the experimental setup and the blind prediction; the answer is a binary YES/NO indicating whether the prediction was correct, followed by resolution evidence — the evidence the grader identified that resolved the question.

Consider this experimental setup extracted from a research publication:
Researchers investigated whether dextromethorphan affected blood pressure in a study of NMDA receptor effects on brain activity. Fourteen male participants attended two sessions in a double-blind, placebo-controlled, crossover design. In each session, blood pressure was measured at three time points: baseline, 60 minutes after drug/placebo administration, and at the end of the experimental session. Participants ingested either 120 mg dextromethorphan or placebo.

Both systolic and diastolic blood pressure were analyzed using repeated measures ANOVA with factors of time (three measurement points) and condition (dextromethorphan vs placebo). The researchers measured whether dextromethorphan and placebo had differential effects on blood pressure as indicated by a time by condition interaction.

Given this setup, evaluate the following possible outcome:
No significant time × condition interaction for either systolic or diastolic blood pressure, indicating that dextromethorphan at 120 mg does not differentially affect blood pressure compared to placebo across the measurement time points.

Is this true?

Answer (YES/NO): YES